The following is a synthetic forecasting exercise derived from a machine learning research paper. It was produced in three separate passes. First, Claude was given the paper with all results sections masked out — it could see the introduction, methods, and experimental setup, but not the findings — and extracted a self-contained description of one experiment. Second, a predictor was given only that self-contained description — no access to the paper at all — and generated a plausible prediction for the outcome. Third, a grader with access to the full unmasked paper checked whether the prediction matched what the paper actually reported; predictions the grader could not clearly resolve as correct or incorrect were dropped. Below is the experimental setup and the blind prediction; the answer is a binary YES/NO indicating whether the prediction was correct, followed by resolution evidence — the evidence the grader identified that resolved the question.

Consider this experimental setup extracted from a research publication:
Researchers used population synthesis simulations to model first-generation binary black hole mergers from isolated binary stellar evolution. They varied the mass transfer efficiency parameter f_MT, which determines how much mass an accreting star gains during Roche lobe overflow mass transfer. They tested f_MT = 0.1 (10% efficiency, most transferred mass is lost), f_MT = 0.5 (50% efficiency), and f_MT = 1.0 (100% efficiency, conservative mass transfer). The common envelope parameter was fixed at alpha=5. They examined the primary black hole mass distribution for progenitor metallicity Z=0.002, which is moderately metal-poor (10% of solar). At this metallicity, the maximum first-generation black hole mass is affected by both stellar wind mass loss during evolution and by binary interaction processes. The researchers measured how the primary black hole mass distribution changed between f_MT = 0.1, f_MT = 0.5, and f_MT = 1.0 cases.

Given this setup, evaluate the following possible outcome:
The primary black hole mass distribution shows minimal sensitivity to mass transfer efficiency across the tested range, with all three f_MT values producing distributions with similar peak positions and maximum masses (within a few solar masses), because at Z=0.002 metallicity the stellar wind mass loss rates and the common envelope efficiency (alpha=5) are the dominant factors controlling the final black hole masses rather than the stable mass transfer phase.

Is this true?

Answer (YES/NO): NO